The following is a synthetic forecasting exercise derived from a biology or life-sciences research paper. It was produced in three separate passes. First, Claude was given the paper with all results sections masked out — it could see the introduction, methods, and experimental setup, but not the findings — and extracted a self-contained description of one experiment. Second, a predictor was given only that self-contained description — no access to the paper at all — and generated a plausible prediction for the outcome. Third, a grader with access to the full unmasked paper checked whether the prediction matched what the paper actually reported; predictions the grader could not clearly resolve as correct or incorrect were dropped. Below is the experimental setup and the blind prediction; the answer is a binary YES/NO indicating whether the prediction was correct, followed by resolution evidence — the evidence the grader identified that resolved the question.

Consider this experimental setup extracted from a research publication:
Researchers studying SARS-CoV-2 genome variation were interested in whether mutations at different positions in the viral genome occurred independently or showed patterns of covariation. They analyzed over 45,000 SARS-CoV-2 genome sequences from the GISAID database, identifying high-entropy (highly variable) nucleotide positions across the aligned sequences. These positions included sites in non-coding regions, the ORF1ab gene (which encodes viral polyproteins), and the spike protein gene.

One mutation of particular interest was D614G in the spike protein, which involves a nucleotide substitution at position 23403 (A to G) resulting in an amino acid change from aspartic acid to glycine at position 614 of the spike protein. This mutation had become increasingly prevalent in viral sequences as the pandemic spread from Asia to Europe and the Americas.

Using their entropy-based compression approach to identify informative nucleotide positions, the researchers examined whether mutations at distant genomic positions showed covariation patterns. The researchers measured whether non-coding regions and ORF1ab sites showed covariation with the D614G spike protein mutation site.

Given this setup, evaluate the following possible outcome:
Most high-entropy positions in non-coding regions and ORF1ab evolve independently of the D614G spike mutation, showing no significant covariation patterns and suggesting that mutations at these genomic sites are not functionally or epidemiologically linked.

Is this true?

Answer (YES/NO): NO